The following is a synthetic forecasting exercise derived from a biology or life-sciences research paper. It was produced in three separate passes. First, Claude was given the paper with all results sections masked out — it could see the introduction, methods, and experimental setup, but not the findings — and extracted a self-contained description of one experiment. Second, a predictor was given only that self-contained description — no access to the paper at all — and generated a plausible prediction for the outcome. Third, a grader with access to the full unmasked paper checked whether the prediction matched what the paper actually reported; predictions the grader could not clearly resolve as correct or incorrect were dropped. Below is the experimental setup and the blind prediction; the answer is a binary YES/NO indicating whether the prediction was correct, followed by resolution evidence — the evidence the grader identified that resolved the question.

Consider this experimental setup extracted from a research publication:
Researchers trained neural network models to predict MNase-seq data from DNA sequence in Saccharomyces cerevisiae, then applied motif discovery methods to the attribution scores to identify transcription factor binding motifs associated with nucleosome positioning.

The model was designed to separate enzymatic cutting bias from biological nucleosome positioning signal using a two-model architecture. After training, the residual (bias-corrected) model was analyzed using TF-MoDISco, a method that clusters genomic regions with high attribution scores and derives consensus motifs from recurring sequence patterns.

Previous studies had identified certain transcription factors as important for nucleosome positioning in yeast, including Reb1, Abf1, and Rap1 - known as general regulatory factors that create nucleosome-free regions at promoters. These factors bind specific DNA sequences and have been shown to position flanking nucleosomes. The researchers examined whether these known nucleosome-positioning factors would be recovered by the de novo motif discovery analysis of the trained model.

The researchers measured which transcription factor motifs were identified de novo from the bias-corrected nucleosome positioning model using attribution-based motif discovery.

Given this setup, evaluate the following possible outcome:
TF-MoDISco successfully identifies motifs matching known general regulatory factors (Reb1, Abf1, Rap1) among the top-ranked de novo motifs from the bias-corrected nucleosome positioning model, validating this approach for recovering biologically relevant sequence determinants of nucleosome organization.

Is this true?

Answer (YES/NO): NO